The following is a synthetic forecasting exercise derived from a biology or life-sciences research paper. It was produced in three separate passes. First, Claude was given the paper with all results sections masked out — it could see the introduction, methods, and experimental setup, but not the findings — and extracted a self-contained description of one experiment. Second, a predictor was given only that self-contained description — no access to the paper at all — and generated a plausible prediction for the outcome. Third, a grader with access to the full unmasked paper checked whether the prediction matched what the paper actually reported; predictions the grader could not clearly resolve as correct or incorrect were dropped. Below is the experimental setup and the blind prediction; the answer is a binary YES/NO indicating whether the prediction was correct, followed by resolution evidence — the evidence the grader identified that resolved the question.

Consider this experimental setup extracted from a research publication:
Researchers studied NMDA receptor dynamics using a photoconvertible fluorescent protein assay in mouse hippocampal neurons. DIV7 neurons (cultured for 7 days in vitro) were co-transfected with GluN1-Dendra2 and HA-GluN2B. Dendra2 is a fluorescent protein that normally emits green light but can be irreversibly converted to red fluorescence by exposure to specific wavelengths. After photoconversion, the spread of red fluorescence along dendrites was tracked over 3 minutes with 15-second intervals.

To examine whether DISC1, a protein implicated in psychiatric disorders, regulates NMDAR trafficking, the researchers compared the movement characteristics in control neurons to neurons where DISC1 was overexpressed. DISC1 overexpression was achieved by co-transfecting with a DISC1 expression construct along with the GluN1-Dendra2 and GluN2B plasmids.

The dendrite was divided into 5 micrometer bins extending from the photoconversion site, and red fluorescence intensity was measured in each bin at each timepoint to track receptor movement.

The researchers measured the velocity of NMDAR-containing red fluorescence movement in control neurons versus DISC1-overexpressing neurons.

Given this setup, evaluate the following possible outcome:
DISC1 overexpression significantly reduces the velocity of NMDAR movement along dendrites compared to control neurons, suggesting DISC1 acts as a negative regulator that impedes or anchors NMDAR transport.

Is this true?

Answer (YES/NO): NO